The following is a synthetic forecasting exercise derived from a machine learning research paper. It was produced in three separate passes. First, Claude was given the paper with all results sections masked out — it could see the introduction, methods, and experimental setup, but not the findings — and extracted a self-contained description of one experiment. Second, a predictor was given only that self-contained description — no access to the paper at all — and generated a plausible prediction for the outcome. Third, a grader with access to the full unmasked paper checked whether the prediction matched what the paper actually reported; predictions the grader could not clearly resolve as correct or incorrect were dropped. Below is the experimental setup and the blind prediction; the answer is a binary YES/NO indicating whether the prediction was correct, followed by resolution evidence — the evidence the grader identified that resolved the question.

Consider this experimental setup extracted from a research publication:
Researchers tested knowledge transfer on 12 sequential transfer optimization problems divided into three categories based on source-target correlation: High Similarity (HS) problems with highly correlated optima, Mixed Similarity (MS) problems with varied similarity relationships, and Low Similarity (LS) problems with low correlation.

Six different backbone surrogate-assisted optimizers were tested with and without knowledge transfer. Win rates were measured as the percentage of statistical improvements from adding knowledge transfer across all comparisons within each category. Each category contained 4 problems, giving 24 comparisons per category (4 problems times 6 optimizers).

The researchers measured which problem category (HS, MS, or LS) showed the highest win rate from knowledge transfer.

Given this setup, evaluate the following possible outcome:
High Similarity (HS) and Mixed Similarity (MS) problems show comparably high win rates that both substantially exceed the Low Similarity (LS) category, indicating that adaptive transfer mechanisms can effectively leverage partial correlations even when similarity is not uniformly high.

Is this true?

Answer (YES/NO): NO